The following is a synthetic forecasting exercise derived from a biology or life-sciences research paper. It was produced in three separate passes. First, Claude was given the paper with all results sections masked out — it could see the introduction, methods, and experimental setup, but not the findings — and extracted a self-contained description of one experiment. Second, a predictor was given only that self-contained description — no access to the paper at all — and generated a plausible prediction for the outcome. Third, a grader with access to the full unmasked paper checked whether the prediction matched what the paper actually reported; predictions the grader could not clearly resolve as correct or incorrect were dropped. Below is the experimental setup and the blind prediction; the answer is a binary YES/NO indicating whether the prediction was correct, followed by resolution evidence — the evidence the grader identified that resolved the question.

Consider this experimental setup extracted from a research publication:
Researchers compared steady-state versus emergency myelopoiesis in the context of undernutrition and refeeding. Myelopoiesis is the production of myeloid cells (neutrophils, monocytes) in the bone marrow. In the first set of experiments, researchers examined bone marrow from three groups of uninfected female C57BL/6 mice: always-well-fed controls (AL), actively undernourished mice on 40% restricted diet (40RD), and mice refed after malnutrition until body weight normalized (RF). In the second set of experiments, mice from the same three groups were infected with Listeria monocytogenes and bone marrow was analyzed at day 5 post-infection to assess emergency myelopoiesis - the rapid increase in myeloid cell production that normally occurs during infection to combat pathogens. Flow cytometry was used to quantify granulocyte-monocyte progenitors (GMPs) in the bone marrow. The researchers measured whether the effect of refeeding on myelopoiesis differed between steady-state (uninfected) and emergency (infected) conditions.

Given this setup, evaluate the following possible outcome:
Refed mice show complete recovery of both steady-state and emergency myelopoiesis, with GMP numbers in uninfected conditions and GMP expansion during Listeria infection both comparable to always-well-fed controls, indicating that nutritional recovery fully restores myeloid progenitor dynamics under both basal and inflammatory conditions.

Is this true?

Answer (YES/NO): YES